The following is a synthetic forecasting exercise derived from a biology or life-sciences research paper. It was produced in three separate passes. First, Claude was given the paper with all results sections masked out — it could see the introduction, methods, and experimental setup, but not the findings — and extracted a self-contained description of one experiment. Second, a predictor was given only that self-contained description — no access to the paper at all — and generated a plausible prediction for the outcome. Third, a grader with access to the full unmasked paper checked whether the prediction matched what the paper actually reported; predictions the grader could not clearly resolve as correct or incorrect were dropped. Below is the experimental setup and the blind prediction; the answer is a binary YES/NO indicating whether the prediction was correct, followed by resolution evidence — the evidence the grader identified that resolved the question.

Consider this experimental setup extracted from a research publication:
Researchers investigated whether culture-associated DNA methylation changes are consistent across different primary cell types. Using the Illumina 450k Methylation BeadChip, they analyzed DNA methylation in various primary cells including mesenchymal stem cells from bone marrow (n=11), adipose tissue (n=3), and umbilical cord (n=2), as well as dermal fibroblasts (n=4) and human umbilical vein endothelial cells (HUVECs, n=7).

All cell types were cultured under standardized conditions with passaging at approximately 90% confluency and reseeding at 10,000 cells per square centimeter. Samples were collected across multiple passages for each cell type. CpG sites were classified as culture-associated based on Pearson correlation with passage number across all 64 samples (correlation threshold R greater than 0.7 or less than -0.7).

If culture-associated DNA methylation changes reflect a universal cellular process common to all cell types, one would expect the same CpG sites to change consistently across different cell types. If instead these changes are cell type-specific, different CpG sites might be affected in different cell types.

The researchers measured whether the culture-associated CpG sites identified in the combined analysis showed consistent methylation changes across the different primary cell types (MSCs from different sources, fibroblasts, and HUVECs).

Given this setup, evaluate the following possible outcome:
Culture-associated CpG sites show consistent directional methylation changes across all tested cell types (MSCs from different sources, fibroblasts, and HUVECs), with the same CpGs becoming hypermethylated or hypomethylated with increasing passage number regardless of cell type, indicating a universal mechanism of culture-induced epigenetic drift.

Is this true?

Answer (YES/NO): YES